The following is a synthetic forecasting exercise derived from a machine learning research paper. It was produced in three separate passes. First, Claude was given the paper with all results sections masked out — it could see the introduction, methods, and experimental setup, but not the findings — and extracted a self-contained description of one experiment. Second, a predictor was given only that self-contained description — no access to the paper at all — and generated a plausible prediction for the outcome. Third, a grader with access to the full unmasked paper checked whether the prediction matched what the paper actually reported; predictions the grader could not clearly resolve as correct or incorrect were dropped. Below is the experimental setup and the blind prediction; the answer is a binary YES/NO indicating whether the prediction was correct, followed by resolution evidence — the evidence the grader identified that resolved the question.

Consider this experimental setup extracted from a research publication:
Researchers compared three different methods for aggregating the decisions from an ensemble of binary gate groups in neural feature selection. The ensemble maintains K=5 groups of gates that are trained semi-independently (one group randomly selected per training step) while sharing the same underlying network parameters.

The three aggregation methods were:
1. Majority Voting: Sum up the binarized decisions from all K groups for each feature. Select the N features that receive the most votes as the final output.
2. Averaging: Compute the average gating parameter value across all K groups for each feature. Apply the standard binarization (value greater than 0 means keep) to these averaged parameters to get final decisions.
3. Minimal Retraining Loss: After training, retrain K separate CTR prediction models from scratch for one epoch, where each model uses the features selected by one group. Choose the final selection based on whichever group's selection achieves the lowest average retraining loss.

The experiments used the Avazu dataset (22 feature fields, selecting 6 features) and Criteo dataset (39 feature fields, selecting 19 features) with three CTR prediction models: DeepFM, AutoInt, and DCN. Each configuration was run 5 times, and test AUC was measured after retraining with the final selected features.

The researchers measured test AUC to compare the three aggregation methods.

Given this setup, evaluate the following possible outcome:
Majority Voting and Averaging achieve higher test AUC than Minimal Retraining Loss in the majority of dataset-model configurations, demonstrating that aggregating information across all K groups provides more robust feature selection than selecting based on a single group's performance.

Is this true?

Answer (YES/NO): NO